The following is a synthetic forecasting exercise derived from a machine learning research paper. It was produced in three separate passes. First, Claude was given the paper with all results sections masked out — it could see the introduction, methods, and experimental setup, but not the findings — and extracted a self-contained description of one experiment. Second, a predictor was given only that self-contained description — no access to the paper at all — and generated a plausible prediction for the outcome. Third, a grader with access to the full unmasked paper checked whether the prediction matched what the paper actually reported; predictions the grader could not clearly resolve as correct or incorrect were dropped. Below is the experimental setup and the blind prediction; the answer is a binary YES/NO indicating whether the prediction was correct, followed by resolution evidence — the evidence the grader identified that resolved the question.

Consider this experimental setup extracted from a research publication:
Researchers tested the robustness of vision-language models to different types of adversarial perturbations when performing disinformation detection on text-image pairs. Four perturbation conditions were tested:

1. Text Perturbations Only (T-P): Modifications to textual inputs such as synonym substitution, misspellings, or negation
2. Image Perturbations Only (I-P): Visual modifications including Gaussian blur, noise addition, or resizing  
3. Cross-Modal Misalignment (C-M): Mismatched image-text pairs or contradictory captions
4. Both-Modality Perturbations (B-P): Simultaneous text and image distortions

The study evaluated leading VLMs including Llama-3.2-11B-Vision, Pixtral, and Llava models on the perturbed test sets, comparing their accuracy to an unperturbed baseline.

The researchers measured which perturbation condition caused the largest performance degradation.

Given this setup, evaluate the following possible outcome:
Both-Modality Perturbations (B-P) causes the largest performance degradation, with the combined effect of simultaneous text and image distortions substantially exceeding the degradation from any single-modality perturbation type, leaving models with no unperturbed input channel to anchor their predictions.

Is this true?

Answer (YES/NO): YES